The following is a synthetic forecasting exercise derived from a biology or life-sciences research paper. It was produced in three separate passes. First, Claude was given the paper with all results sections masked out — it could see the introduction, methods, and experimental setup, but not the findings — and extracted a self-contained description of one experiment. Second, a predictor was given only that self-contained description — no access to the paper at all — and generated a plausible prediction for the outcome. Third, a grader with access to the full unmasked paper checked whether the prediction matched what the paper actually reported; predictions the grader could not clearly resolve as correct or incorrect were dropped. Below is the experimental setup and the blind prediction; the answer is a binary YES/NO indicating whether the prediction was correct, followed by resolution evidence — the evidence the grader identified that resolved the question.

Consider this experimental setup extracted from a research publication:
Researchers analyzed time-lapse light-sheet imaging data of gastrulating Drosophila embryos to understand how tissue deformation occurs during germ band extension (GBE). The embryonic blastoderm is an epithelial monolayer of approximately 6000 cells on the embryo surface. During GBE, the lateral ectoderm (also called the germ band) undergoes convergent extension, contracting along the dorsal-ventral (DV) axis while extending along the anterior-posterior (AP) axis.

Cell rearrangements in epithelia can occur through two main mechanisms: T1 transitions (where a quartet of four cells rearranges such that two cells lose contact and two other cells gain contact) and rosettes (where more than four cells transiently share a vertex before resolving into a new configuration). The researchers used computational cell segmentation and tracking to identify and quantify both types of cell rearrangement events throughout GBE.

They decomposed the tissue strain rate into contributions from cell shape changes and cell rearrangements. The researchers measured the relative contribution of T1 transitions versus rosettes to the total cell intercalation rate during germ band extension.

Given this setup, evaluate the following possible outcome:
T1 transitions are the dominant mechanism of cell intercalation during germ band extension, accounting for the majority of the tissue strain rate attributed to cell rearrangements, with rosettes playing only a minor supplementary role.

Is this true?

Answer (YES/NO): YES